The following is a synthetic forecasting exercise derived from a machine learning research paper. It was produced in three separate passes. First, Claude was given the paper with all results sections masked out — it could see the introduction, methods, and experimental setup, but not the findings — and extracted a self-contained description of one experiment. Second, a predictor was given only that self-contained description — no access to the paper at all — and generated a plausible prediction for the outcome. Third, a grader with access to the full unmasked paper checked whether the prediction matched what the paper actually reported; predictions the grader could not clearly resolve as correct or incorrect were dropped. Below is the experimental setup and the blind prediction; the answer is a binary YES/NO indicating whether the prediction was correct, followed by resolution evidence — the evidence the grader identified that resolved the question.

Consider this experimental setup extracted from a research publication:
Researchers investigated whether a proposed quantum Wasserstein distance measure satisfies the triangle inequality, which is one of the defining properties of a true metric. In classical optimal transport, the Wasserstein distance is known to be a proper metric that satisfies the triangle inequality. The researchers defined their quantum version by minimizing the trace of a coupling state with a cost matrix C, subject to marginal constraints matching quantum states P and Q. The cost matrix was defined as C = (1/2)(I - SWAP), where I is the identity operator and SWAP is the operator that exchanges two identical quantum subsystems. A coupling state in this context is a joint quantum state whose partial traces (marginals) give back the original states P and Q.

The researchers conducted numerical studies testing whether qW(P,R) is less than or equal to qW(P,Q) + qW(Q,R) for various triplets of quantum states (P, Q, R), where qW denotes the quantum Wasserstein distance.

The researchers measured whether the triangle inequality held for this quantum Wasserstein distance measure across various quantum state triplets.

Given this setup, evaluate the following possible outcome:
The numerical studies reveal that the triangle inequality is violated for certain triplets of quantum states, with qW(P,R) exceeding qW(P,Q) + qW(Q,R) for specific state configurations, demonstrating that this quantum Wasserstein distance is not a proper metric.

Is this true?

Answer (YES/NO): YES